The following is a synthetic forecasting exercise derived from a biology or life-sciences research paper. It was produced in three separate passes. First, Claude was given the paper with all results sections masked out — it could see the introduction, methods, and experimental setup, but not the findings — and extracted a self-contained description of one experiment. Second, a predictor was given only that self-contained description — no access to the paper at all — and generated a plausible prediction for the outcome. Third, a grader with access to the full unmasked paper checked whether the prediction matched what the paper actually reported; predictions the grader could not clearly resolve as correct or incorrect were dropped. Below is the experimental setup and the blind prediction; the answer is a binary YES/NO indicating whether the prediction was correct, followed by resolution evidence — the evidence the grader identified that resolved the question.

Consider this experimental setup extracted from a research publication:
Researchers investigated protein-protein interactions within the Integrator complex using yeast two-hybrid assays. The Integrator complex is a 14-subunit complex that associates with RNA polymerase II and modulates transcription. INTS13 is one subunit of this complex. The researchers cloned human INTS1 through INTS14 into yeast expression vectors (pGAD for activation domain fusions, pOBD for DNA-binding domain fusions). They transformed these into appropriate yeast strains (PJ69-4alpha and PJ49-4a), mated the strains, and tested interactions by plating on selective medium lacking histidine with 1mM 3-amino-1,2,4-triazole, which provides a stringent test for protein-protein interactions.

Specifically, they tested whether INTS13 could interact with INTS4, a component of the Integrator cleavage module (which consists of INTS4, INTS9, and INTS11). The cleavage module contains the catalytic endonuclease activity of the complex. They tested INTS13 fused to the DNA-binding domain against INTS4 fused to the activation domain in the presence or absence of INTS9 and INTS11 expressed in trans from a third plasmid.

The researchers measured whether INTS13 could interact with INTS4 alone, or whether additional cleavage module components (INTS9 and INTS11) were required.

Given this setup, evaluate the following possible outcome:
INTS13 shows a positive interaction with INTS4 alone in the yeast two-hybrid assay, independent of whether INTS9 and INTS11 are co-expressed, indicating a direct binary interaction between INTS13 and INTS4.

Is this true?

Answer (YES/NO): NO